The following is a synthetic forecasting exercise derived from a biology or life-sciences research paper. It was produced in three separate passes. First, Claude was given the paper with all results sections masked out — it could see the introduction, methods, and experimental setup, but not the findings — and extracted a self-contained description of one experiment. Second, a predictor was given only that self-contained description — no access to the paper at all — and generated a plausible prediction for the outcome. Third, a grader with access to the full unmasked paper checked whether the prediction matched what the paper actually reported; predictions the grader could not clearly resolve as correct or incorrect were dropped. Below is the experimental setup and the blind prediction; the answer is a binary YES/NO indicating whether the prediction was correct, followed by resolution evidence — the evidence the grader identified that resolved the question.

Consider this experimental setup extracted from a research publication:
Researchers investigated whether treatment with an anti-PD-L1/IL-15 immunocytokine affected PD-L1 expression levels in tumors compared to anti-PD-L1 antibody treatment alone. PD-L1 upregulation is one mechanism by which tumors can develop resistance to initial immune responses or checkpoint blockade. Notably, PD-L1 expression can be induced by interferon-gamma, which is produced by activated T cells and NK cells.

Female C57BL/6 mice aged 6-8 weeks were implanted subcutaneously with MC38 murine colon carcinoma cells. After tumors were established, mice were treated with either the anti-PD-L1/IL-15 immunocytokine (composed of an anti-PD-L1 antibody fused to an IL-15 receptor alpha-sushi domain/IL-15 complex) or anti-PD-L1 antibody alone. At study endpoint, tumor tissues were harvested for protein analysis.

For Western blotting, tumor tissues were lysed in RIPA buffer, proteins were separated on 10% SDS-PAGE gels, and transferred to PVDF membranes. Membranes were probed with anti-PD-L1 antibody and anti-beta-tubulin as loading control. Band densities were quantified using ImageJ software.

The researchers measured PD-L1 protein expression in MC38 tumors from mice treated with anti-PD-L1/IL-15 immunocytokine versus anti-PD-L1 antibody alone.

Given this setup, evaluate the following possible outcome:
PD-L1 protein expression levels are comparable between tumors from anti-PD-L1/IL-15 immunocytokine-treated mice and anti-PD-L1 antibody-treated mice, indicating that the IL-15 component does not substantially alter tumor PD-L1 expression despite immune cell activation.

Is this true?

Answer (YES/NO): YES